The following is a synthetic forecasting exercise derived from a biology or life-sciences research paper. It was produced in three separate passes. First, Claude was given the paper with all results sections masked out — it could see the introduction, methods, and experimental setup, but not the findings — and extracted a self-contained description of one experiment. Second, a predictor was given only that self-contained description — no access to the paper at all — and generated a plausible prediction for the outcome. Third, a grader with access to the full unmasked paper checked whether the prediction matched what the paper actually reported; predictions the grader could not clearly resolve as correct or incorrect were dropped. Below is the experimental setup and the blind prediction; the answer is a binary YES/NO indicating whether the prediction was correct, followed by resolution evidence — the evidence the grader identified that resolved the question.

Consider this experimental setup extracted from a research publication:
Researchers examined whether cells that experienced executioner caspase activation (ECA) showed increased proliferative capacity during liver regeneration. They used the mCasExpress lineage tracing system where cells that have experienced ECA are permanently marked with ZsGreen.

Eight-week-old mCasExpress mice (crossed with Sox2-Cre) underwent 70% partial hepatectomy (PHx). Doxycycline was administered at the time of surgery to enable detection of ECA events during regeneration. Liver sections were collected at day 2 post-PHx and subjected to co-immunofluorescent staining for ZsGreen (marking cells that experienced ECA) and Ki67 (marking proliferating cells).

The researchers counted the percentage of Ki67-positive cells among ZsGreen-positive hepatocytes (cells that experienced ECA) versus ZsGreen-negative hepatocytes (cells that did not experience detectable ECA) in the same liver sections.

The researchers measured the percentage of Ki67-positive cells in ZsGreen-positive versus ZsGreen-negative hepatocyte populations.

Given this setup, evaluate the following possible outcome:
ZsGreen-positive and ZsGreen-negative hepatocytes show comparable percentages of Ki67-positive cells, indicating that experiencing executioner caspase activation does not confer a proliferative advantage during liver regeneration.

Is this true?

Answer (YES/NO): NO